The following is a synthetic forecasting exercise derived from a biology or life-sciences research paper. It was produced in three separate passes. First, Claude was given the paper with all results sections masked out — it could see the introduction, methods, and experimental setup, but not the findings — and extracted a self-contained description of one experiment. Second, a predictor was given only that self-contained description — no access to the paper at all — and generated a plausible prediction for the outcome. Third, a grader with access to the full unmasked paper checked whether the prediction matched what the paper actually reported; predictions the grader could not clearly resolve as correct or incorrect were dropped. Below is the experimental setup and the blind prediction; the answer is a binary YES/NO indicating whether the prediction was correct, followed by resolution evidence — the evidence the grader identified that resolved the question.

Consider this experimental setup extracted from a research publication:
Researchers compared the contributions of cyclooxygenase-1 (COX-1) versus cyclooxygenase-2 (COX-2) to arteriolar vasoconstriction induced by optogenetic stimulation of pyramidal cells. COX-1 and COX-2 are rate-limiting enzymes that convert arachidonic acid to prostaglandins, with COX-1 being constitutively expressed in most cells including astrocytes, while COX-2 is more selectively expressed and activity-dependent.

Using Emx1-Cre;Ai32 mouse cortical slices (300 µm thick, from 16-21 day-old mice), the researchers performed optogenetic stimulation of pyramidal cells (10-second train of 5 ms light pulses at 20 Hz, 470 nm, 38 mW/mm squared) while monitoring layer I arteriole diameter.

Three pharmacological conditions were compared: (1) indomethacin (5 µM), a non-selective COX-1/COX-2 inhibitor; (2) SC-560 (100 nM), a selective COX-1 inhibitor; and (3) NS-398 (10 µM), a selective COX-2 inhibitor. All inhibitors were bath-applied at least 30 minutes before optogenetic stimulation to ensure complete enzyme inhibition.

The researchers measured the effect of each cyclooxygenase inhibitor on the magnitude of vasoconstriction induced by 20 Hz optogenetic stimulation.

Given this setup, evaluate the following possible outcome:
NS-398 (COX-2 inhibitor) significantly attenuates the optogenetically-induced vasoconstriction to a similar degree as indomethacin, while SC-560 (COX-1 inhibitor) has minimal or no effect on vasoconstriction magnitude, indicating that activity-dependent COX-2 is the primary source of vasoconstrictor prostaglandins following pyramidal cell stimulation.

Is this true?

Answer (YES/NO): NO